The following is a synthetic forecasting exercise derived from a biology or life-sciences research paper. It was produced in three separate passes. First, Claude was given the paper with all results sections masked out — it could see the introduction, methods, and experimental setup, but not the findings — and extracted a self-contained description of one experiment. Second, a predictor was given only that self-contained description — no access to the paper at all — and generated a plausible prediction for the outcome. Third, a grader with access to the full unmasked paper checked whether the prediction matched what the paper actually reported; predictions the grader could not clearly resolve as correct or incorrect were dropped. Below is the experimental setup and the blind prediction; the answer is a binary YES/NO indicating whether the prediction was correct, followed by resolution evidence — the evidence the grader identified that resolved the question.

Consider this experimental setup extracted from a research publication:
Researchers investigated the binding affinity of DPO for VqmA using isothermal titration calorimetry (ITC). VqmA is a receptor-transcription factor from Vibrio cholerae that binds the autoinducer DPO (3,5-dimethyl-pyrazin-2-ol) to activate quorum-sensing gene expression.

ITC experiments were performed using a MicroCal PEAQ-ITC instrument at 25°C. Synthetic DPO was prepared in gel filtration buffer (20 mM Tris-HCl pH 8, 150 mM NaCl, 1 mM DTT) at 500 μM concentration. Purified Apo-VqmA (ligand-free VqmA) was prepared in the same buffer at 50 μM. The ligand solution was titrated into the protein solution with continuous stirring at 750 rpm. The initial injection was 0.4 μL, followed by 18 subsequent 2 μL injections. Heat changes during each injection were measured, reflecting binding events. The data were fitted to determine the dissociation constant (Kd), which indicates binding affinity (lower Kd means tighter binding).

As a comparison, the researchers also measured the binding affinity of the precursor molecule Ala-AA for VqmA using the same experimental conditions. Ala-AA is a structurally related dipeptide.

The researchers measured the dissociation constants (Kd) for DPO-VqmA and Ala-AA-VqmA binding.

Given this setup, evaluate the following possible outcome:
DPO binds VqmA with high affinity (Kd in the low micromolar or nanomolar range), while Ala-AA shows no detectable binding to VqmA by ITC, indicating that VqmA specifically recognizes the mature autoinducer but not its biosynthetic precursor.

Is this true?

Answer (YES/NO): NO